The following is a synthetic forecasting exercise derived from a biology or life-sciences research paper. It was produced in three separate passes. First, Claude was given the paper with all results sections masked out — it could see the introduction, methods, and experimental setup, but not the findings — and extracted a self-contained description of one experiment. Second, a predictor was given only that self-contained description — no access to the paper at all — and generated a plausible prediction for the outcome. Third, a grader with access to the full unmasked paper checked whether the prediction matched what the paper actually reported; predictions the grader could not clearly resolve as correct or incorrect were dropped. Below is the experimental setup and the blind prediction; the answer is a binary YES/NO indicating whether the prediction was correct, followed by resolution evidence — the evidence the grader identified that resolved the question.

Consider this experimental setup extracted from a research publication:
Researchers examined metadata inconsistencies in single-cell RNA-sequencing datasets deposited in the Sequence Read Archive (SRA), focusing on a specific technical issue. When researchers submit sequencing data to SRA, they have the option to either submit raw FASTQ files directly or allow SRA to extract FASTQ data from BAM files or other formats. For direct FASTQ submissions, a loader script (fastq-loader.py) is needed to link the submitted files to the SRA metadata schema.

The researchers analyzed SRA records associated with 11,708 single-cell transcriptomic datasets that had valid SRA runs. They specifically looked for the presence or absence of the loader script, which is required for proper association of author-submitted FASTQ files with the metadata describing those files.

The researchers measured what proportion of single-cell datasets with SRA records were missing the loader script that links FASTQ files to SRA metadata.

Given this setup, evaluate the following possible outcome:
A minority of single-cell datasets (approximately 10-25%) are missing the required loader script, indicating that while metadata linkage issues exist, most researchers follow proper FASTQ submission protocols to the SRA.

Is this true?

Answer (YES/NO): NO